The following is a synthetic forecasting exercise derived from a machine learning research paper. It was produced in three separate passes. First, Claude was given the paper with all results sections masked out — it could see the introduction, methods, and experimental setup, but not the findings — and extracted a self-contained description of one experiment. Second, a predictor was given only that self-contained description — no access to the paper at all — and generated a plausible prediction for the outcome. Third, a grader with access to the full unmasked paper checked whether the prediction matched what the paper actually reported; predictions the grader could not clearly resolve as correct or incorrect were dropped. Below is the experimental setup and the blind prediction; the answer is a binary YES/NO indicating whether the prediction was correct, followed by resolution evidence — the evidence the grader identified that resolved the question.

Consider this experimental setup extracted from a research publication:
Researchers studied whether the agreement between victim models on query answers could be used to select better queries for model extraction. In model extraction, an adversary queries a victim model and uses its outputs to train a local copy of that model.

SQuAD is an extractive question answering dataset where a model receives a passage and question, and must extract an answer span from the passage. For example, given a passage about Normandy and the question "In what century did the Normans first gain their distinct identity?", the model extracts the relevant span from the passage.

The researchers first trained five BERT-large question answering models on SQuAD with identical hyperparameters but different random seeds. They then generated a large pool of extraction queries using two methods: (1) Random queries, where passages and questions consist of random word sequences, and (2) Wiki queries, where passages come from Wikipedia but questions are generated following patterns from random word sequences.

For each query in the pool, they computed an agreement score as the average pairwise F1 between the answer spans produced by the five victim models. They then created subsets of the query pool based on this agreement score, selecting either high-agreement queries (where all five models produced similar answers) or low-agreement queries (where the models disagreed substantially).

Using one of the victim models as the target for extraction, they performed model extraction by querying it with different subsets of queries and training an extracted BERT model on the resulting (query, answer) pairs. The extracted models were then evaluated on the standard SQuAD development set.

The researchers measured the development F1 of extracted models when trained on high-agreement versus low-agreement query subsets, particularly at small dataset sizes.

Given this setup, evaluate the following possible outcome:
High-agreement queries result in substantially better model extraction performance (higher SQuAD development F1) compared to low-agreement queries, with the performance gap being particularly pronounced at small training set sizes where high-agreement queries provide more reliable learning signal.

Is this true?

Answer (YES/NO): YES